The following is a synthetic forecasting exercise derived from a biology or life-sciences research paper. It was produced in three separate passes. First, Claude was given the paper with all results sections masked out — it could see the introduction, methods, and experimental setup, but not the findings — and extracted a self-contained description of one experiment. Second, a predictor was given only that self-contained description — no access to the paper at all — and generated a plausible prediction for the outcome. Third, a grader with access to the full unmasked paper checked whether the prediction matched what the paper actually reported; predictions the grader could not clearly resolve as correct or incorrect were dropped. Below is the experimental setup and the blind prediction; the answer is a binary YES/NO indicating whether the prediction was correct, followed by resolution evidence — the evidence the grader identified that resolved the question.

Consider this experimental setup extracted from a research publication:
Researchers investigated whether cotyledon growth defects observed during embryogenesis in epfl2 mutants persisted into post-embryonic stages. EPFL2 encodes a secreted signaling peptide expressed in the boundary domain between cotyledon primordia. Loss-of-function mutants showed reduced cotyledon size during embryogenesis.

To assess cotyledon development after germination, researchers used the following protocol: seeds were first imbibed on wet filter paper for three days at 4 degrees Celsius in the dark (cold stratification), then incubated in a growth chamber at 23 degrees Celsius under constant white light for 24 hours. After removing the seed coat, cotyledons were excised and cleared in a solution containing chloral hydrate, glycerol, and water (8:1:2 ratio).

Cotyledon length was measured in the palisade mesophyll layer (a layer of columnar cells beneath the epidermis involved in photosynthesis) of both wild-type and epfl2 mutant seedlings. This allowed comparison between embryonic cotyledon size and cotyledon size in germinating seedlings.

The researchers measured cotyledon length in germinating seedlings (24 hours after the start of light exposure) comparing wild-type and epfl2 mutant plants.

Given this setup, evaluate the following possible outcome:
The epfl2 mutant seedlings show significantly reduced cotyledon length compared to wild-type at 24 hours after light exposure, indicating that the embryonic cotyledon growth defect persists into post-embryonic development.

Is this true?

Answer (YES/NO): NO